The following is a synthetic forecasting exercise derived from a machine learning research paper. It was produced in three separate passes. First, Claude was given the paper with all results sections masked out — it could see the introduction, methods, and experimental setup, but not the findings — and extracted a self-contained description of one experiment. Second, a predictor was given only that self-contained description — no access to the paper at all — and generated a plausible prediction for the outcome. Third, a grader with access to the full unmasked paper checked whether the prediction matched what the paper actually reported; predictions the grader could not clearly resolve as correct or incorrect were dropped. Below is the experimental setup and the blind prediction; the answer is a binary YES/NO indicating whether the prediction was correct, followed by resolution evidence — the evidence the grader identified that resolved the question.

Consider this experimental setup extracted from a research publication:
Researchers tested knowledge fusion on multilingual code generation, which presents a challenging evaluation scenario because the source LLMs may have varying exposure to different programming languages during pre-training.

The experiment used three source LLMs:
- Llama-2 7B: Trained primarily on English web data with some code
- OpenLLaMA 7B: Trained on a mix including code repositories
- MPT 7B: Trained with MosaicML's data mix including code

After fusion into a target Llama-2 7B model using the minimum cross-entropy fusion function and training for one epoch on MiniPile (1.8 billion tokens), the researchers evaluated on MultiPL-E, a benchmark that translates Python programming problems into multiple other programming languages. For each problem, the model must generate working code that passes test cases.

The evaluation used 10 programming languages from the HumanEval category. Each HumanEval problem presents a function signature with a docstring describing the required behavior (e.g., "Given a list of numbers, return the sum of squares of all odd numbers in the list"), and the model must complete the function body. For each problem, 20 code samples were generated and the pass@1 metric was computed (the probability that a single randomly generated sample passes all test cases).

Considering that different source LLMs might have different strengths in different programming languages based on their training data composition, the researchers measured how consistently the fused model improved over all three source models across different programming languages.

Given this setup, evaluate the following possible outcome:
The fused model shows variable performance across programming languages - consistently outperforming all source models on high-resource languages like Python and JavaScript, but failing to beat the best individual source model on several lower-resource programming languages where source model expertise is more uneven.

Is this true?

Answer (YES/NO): NO